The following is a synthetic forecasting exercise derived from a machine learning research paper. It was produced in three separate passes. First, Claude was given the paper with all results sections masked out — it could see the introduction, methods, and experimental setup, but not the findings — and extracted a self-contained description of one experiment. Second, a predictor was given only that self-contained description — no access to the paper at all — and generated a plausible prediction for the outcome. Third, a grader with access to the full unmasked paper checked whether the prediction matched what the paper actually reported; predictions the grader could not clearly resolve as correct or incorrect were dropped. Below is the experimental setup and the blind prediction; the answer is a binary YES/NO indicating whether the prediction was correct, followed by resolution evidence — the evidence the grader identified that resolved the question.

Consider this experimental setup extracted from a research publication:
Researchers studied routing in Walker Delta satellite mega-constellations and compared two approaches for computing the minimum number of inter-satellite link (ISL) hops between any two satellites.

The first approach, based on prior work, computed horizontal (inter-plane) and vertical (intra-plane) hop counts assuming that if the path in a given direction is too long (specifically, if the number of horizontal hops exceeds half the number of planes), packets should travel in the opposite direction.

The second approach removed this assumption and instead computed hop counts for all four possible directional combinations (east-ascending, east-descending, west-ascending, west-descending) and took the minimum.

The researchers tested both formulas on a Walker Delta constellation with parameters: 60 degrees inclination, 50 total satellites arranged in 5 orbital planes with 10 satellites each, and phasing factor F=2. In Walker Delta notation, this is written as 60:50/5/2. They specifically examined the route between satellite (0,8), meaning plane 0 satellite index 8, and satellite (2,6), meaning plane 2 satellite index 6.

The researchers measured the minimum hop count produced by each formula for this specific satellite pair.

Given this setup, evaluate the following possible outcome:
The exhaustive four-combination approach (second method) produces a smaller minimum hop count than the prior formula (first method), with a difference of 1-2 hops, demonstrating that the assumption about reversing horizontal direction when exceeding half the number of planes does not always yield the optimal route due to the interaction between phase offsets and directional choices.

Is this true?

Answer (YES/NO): YES